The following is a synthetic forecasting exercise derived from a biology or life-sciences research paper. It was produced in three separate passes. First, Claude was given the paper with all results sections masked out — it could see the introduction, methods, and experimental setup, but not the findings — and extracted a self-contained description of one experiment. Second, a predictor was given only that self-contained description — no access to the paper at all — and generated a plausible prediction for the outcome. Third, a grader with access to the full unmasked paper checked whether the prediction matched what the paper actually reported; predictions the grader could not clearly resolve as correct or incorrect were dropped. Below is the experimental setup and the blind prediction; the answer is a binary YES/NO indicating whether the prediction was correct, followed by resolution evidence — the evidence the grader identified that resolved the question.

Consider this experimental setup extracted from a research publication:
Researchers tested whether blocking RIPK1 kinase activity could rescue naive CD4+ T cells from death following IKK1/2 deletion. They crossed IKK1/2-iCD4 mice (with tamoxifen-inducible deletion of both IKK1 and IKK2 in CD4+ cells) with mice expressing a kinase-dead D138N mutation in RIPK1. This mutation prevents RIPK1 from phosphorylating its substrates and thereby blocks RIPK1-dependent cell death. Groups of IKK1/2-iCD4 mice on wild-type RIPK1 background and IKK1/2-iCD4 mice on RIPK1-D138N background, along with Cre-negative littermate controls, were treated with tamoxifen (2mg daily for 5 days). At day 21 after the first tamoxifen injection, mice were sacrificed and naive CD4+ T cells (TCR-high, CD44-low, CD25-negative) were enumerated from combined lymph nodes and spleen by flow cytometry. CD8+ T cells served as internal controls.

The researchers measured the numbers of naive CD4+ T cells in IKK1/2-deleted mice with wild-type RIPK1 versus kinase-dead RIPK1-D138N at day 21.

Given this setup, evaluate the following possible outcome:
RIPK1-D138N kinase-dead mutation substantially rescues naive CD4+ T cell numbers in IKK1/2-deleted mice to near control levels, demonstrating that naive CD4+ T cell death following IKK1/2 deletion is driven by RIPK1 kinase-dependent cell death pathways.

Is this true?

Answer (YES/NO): NO